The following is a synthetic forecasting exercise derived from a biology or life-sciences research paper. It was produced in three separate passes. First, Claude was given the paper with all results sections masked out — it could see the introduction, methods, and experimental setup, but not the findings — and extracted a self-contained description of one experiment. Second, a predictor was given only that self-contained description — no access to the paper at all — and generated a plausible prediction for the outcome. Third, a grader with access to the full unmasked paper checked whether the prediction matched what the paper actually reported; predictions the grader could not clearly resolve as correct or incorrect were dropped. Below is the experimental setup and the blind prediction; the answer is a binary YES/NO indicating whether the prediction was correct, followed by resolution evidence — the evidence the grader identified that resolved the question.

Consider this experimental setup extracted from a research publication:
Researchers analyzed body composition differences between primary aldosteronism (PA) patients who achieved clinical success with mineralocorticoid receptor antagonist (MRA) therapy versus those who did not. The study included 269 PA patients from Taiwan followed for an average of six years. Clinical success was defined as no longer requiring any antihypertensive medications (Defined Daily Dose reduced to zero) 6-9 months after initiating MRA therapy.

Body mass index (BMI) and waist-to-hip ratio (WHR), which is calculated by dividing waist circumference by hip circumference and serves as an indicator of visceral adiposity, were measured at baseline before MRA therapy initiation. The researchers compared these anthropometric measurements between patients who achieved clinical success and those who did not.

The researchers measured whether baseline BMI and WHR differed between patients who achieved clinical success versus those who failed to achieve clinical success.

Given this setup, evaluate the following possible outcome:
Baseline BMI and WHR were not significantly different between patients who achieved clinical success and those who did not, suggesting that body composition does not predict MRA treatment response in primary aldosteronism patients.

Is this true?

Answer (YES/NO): NO